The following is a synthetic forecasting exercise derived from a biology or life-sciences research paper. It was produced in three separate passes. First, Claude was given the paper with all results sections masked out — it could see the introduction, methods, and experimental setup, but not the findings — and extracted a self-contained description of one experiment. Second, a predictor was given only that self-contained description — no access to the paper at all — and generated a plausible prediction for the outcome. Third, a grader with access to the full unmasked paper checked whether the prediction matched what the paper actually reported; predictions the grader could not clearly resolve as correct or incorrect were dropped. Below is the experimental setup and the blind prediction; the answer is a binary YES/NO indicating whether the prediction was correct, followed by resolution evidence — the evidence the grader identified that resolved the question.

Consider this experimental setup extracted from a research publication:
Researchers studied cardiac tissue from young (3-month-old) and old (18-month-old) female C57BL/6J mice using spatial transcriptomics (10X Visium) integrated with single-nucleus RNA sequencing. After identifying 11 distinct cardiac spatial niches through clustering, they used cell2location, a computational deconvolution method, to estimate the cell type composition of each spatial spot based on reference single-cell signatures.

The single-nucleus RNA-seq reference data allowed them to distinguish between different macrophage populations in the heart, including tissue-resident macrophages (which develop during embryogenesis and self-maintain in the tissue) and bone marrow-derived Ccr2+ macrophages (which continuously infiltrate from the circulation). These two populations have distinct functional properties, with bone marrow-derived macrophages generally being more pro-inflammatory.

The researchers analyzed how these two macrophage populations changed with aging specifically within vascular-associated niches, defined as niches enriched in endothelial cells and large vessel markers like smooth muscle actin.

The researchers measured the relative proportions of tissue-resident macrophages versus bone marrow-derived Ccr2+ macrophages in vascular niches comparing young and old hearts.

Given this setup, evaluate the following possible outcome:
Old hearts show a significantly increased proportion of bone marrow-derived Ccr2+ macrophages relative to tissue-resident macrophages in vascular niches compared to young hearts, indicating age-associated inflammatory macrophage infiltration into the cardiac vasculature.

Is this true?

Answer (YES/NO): YES